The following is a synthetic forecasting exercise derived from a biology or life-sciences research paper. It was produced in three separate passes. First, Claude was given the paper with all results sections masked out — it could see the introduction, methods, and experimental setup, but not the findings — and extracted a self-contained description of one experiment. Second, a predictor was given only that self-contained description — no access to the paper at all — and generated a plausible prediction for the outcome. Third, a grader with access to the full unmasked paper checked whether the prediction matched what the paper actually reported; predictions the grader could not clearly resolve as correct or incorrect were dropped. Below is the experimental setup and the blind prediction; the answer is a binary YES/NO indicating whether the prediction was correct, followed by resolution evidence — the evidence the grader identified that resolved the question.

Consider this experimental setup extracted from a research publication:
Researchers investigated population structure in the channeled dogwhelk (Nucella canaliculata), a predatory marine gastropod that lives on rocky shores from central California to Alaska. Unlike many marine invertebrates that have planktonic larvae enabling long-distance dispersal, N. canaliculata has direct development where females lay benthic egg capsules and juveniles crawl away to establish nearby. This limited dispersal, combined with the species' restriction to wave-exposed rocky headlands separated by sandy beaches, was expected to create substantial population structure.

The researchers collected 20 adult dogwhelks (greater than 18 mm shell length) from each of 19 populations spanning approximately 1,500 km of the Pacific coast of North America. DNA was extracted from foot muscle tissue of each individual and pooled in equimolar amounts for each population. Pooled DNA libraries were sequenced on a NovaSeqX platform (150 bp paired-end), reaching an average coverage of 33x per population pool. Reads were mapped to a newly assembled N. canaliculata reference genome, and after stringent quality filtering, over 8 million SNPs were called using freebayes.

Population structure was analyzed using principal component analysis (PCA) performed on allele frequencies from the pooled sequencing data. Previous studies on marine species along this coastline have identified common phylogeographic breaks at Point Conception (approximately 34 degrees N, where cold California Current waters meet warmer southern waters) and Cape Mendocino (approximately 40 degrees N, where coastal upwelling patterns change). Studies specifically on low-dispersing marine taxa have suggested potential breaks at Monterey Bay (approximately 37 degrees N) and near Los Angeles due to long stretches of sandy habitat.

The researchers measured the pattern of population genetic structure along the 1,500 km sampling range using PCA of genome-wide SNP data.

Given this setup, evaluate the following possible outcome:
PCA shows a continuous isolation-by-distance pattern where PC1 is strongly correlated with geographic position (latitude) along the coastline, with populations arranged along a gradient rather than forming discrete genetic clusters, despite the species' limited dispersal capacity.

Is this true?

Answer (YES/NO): NO